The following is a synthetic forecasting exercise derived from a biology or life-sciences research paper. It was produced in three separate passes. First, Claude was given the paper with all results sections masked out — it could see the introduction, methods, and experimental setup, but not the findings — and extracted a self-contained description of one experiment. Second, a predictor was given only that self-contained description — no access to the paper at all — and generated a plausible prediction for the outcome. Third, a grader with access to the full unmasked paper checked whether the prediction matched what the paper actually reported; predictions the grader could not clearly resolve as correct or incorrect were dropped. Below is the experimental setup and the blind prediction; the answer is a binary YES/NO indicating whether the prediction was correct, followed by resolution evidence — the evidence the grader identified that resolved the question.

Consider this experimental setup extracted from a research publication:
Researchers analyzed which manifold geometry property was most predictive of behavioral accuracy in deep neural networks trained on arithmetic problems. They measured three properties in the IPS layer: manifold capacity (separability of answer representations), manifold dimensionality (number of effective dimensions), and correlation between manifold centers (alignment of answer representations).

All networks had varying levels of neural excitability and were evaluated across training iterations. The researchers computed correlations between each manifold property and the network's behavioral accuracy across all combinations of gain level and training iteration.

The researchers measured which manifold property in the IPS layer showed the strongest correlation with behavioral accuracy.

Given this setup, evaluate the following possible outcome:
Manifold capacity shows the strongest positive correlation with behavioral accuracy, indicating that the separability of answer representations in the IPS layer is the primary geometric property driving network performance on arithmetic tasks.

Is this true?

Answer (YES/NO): NO